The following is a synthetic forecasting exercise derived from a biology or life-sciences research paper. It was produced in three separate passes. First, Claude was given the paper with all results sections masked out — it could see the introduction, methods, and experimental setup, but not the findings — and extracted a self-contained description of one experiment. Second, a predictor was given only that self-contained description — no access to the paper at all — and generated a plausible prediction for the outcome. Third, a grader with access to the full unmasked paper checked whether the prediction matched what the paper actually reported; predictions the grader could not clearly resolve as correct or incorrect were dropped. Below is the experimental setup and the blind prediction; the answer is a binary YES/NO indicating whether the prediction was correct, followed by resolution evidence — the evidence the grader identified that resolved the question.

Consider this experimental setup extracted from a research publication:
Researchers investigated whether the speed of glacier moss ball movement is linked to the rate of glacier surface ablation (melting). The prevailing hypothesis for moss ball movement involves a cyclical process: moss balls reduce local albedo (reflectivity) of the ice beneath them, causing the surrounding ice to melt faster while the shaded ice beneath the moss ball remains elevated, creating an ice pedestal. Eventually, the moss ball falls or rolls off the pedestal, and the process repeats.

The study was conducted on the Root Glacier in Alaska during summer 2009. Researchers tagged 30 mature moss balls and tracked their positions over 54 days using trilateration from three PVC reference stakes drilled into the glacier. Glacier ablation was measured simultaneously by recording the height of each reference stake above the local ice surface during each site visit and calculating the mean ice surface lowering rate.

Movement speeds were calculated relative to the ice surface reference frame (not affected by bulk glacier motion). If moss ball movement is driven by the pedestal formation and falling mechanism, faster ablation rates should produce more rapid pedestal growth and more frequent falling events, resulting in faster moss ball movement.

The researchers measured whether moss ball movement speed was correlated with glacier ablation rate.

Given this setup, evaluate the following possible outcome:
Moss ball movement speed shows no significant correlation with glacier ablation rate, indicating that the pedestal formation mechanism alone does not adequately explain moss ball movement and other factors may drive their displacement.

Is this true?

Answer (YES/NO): NO